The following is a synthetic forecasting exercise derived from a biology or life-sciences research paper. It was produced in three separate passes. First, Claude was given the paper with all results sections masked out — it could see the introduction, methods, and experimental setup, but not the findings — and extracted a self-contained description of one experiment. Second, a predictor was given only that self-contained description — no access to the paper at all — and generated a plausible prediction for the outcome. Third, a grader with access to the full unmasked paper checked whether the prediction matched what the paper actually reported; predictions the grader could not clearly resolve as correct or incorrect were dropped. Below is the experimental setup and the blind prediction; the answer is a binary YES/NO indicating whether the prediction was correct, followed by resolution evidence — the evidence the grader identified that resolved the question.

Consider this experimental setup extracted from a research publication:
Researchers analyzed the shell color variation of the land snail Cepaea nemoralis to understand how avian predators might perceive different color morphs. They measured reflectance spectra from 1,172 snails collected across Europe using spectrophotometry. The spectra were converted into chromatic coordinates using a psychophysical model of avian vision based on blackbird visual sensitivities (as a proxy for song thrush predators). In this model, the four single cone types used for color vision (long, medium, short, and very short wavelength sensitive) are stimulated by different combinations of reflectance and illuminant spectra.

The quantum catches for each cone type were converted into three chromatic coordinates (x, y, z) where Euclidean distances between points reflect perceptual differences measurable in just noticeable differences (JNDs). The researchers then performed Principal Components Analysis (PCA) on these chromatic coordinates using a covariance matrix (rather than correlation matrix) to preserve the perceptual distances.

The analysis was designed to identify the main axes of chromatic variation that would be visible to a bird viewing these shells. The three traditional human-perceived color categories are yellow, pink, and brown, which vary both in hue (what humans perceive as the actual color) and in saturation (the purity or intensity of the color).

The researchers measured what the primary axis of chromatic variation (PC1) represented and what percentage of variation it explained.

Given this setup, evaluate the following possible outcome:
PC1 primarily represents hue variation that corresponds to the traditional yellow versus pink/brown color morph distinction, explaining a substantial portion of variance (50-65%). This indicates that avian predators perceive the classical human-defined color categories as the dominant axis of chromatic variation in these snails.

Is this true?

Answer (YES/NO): NO